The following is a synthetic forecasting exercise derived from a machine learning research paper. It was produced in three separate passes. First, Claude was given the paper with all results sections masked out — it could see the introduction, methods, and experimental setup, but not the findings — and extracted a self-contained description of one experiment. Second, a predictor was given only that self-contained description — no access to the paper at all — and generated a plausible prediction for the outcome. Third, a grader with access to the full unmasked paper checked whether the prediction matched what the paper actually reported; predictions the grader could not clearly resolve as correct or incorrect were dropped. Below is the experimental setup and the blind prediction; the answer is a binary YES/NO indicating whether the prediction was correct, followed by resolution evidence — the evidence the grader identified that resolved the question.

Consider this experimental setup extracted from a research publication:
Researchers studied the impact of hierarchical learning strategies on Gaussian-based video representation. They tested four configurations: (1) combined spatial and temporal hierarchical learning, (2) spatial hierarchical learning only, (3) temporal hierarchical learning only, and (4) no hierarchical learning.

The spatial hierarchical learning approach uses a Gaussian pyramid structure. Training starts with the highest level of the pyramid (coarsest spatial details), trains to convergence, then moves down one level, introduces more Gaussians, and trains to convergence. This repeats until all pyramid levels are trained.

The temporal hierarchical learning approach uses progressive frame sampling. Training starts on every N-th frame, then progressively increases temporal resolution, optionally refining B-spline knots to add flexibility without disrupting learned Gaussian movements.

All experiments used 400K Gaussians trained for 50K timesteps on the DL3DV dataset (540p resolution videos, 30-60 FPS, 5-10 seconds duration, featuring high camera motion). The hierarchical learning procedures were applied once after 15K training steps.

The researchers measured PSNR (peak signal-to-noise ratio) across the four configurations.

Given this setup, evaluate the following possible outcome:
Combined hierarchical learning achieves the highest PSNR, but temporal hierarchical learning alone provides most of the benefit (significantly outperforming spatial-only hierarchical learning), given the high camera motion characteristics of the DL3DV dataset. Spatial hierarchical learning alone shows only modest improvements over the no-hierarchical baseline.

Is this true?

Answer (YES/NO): NO